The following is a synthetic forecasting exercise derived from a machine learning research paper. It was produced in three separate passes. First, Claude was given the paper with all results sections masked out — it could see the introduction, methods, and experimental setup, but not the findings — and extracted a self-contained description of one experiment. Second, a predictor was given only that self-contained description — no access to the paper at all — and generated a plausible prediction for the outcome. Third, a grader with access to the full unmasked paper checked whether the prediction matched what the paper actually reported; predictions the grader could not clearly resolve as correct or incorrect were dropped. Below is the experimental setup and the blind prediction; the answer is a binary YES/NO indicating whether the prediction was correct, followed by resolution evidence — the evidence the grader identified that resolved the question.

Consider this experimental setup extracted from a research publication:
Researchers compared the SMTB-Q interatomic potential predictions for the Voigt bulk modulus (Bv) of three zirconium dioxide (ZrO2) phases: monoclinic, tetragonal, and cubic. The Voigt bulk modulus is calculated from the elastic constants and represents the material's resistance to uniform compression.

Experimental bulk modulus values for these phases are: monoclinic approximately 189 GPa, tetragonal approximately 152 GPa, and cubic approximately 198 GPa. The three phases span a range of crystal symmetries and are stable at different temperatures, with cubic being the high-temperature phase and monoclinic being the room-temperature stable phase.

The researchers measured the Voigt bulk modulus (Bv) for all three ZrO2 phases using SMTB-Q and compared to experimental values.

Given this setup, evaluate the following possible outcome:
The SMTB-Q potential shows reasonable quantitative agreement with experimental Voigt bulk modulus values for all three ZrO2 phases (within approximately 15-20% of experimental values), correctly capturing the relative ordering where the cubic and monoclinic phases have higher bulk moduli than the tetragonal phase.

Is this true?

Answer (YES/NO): YES